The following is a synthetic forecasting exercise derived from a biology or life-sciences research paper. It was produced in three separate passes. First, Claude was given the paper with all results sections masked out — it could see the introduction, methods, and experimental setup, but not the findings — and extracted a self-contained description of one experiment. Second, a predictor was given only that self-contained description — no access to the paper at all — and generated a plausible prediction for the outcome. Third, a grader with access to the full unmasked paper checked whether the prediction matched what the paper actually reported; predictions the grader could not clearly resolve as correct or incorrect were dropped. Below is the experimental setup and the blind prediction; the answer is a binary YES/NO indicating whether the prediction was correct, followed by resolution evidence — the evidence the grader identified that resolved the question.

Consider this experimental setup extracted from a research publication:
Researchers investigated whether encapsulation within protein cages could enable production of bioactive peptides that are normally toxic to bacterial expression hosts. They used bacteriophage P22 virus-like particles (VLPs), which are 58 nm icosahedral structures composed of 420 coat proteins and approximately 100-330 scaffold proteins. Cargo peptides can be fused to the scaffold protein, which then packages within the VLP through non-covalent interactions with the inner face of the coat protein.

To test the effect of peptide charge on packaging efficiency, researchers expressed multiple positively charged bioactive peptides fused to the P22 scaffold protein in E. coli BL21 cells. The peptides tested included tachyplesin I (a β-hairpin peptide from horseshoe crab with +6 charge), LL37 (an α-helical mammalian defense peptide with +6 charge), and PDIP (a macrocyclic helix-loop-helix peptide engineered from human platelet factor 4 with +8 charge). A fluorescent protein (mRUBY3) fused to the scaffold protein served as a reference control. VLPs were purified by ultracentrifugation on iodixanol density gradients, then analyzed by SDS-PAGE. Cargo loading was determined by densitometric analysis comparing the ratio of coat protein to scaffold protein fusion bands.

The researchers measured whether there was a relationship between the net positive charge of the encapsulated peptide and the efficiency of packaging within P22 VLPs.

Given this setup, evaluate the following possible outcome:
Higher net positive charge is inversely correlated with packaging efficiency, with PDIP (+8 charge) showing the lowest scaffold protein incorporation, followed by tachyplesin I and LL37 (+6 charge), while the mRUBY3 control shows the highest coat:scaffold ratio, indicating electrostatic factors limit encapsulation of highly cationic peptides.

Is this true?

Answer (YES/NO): NO